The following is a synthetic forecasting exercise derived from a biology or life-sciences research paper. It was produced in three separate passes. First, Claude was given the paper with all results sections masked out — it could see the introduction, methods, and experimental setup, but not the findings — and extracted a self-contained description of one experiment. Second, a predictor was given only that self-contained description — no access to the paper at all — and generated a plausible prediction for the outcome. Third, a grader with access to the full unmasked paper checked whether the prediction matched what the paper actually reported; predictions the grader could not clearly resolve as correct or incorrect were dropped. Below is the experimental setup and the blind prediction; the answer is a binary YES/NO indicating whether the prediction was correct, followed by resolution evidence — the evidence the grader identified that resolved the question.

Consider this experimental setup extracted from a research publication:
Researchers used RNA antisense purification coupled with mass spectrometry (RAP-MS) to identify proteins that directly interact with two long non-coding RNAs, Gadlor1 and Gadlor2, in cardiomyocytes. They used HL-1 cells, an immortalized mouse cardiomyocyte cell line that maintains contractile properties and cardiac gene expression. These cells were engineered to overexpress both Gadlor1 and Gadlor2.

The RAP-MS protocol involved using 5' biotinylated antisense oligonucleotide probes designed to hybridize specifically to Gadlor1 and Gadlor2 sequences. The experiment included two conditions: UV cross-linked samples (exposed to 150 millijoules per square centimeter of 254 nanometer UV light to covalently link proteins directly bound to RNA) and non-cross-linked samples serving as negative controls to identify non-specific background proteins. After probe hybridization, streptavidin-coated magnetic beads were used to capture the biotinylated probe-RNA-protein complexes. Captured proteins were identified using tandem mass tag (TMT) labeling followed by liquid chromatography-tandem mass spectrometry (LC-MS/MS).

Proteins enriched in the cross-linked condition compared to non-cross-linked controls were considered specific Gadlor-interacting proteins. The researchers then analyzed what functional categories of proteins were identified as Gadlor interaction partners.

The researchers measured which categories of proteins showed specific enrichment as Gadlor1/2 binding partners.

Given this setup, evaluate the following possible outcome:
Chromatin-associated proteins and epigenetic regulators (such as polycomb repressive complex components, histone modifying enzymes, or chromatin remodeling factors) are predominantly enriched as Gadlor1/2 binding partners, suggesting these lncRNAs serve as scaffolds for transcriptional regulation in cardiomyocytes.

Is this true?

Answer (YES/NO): NO